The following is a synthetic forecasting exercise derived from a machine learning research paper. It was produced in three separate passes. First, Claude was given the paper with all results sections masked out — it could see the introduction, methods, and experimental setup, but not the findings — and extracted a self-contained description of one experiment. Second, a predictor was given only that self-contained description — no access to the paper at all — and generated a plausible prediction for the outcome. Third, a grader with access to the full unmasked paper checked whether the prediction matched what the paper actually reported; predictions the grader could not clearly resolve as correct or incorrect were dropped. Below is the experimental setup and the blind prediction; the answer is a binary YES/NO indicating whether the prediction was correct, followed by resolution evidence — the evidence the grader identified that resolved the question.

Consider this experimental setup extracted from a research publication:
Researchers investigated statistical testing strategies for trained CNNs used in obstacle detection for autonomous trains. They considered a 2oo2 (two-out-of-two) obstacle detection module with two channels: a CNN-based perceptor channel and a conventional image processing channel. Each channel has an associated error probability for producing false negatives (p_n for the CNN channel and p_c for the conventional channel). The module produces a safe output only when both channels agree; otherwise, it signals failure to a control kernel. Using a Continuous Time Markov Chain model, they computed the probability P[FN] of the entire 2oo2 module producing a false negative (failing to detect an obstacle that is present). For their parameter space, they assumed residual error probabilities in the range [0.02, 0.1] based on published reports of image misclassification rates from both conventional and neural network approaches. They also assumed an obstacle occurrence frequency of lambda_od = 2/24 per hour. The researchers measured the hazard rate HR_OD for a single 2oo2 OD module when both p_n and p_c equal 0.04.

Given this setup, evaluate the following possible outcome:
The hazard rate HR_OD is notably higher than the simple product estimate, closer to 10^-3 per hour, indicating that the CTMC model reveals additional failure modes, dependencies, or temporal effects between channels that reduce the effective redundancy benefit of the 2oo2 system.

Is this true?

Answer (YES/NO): NO